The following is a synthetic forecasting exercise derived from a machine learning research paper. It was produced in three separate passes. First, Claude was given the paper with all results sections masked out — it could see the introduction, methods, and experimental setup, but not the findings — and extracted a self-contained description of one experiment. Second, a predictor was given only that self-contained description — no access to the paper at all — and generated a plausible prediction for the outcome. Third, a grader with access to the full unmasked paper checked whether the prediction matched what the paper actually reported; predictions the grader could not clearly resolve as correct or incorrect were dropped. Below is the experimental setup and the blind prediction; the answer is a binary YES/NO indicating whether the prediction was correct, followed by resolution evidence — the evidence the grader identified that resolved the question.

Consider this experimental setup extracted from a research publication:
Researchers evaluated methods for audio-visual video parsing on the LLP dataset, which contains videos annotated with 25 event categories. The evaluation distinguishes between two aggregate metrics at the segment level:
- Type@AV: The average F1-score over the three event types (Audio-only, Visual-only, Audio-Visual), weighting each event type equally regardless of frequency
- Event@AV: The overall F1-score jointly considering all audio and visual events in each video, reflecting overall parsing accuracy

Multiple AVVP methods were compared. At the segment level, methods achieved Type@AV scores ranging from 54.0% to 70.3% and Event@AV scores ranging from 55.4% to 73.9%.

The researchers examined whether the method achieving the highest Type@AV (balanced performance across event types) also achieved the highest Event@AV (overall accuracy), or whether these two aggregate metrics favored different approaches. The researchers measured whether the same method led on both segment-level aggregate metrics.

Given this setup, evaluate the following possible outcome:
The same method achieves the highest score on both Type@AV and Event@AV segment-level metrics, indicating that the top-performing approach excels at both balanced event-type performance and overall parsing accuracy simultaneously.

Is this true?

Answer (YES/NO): YES